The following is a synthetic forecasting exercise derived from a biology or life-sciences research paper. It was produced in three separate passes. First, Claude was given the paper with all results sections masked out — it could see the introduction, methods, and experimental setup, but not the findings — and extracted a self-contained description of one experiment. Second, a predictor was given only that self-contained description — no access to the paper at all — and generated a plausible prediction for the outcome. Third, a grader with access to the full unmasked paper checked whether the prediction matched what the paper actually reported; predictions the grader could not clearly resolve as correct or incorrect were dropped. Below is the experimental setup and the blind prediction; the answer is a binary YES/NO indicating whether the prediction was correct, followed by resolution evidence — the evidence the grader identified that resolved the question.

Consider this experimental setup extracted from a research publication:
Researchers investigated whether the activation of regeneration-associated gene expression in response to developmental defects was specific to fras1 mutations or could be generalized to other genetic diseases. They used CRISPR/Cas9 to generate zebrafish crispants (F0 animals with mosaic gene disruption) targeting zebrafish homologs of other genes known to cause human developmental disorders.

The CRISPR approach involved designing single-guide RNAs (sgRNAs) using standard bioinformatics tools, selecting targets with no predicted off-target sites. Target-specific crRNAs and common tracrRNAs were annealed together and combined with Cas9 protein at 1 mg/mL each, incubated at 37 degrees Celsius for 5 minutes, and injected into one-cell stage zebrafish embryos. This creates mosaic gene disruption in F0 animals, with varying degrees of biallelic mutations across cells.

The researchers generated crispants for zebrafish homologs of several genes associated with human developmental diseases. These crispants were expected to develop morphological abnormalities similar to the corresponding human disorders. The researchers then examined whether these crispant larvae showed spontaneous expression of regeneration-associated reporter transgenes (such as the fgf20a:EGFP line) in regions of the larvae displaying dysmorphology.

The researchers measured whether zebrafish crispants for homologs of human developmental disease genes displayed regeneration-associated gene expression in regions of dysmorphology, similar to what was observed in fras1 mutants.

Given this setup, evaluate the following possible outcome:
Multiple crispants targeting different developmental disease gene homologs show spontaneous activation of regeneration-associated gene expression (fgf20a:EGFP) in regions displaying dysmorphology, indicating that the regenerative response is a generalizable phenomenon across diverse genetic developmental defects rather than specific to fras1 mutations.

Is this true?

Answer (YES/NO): YES